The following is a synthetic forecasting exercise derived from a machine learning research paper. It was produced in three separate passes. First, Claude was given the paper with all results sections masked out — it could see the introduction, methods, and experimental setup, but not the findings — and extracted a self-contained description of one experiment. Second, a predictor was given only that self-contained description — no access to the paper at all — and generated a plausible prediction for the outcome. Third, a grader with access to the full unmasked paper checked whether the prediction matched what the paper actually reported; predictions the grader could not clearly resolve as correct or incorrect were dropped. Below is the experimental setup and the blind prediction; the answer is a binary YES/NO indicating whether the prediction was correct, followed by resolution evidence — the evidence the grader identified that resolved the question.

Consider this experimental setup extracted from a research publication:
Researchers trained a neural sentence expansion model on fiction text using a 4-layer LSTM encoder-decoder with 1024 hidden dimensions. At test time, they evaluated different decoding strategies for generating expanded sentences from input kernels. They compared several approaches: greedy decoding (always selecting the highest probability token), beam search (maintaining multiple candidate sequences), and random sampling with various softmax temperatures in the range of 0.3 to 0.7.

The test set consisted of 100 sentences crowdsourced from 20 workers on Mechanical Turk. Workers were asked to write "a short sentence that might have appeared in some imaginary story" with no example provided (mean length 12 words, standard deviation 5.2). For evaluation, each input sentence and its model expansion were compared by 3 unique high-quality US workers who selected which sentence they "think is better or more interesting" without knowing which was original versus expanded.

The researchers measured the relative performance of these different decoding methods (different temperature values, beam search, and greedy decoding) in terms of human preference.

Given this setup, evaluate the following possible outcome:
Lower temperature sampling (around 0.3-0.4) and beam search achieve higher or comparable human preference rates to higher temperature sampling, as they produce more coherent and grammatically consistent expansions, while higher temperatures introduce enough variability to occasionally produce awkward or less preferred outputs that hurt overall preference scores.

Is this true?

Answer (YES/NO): NO